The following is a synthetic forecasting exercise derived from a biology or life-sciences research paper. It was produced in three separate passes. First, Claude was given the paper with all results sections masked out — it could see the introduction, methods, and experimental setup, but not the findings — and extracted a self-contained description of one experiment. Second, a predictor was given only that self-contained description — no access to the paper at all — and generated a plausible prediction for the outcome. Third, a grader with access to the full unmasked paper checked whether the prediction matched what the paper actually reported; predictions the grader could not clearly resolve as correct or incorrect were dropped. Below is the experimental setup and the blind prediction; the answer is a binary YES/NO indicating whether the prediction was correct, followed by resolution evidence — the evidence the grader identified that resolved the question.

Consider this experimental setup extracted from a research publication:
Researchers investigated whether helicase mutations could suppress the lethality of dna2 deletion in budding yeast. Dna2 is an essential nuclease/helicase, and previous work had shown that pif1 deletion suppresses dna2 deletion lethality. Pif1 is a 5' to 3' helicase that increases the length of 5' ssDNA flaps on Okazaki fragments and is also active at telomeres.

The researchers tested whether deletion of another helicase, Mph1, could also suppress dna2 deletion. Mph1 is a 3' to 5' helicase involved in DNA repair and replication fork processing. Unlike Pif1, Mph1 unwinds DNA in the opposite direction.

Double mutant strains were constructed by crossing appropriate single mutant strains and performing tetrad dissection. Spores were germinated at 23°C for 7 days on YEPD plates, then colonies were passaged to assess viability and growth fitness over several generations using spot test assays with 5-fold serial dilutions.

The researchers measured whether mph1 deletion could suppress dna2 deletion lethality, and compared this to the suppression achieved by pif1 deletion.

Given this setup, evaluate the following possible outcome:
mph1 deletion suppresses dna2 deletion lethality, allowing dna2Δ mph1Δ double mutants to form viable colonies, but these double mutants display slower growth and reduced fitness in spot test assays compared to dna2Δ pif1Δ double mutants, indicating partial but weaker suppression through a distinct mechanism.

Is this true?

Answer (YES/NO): YES